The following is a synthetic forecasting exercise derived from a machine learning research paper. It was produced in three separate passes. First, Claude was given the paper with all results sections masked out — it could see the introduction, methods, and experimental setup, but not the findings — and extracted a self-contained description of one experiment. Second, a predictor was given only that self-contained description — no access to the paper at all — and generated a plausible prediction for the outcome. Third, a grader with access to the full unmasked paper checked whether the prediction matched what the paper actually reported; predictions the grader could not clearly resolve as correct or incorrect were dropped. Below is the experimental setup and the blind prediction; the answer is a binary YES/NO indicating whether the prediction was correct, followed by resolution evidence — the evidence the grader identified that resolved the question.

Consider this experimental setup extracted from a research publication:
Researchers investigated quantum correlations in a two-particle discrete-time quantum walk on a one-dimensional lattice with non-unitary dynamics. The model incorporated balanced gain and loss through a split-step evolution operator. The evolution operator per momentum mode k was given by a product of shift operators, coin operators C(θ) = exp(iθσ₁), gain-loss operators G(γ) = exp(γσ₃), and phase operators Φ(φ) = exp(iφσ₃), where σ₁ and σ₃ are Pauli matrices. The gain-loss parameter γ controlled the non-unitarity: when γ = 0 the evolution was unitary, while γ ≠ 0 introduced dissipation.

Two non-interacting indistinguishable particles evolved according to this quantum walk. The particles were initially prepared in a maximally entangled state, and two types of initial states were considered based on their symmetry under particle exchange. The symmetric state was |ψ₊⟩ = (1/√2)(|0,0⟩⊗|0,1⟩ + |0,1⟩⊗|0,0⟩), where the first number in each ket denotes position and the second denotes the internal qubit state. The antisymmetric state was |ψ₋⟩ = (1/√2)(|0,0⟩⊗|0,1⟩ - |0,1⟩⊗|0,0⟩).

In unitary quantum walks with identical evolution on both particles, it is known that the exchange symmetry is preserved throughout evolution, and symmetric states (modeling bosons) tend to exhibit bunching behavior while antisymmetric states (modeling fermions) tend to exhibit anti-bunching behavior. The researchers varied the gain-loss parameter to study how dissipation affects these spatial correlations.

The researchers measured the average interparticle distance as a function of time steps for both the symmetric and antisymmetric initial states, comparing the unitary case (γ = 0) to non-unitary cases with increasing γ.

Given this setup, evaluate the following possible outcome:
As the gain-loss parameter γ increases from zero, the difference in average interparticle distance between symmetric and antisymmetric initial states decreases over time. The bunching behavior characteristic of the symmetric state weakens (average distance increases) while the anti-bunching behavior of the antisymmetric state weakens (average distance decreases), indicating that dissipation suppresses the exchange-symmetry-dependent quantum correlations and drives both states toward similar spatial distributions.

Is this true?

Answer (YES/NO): NO